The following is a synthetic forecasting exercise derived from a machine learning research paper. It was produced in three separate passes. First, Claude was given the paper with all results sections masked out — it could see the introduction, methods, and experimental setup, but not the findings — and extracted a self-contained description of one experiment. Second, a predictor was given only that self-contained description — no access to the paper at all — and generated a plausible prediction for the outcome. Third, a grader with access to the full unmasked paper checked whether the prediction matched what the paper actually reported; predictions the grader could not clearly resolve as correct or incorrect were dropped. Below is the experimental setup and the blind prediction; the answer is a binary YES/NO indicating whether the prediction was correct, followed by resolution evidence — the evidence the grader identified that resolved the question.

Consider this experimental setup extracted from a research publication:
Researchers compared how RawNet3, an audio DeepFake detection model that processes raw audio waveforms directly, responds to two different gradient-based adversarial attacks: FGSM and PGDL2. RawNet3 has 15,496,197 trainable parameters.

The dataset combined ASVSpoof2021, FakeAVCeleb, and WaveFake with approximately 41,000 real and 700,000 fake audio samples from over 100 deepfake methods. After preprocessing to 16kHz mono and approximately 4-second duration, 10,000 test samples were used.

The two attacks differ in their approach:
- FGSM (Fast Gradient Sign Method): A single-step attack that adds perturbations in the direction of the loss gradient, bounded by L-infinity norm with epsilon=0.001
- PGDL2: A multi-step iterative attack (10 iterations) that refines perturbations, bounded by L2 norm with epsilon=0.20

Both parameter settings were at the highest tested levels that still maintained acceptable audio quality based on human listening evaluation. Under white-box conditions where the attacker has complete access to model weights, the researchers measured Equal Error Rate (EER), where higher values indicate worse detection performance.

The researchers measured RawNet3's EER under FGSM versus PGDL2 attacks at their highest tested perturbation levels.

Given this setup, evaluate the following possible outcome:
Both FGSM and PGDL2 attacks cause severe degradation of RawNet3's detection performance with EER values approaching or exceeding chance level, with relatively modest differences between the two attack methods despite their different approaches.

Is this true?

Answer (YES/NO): NO